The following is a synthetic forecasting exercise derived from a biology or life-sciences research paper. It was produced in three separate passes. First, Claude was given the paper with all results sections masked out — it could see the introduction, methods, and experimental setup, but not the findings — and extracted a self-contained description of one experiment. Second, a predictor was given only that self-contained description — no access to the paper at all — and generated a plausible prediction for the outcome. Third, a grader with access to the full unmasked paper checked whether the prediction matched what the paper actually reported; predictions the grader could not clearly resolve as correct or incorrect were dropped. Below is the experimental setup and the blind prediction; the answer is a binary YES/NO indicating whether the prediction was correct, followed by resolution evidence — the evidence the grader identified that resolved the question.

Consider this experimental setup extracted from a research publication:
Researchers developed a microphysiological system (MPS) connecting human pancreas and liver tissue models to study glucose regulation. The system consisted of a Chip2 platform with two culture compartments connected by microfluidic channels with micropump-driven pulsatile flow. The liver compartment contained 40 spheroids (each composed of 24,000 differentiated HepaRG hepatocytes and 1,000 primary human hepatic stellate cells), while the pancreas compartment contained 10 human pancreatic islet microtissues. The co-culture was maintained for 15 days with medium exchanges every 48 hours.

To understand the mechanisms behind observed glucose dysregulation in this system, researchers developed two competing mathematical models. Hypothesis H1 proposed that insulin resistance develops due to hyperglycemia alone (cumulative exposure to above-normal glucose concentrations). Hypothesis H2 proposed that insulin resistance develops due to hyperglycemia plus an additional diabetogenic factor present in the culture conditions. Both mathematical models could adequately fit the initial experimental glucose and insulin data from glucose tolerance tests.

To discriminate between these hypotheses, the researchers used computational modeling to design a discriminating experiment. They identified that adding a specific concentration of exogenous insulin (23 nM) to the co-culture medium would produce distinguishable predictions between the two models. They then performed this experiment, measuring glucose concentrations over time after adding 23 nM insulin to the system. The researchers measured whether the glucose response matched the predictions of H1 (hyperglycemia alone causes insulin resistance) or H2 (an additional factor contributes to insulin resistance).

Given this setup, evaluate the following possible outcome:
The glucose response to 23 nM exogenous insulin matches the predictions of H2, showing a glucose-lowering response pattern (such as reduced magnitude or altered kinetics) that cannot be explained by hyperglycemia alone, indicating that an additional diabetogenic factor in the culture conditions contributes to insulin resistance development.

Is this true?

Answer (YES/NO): YES